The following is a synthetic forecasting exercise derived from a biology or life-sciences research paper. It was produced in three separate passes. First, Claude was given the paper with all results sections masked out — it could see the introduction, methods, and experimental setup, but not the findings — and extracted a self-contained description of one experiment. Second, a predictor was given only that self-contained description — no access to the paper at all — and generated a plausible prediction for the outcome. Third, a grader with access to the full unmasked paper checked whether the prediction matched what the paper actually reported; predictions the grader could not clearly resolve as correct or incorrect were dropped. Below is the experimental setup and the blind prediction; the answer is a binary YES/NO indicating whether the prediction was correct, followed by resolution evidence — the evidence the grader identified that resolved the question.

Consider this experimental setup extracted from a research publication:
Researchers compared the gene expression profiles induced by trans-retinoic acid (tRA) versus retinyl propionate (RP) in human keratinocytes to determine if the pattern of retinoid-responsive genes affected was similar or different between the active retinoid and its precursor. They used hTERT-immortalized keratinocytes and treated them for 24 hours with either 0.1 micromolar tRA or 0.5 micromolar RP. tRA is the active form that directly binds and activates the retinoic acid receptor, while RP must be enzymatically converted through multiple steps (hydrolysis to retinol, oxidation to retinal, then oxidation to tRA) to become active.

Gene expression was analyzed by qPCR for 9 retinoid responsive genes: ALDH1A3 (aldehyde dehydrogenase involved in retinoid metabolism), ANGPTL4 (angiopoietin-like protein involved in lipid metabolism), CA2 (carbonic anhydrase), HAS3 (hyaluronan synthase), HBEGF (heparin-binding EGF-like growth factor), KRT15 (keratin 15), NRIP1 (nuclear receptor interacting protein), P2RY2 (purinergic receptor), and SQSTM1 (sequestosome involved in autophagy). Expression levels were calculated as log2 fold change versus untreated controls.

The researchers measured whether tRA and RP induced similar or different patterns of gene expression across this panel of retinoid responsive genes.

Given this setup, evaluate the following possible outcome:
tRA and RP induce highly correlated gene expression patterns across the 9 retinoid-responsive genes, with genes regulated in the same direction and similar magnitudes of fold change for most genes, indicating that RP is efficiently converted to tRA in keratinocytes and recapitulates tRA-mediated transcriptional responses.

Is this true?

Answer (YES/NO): NO